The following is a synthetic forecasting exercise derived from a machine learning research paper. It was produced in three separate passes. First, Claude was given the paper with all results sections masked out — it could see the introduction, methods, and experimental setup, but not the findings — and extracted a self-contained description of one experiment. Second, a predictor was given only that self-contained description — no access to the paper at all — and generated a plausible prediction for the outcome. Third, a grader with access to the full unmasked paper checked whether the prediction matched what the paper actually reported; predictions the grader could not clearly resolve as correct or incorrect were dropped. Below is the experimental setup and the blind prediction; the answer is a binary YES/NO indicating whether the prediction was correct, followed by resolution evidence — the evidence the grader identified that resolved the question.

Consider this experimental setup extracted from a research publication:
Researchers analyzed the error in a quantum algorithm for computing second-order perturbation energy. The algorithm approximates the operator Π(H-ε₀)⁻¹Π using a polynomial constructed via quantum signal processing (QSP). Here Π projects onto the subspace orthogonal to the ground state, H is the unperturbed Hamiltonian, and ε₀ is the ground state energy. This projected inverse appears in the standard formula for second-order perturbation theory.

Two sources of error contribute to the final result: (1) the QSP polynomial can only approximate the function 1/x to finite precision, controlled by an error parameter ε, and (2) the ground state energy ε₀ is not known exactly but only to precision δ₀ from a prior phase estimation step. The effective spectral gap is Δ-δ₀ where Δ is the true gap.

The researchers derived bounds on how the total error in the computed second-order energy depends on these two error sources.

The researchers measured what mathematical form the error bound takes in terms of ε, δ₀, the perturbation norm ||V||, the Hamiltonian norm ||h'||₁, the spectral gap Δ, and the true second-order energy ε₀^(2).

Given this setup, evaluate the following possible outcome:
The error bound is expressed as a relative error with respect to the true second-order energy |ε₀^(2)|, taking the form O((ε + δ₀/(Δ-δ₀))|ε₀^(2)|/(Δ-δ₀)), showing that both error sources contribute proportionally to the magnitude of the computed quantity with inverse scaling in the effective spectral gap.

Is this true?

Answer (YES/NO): NO